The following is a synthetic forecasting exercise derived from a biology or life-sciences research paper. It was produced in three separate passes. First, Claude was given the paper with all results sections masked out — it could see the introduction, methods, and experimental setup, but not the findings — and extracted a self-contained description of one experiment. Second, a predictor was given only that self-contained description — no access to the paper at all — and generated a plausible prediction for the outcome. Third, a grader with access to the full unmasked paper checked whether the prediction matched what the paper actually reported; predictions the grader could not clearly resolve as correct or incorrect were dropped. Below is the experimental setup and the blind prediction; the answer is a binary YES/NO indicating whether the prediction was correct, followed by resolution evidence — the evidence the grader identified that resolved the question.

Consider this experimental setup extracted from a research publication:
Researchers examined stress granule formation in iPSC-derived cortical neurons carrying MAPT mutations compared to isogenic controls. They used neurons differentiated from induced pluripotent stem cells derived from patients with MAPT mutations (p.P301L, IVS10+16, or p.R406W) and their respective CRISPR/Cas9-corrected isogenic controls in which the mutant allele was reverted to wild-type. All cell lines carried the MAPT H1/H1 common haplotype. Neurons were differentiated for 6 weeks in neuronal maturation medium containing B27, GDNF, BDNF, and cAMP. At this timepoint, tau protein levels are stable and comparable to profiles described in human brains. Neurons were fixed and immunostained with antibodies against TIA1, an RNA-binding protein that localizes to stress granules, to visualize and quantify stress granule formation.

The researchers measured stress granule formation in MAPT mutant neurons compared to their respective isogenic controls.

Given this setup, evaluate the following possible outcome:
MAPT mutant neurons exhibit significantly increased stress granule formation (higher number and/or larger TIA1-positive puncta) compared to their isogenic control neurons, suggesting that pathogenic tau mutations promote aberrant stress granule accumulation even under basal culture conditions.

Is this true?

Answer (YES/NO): YES